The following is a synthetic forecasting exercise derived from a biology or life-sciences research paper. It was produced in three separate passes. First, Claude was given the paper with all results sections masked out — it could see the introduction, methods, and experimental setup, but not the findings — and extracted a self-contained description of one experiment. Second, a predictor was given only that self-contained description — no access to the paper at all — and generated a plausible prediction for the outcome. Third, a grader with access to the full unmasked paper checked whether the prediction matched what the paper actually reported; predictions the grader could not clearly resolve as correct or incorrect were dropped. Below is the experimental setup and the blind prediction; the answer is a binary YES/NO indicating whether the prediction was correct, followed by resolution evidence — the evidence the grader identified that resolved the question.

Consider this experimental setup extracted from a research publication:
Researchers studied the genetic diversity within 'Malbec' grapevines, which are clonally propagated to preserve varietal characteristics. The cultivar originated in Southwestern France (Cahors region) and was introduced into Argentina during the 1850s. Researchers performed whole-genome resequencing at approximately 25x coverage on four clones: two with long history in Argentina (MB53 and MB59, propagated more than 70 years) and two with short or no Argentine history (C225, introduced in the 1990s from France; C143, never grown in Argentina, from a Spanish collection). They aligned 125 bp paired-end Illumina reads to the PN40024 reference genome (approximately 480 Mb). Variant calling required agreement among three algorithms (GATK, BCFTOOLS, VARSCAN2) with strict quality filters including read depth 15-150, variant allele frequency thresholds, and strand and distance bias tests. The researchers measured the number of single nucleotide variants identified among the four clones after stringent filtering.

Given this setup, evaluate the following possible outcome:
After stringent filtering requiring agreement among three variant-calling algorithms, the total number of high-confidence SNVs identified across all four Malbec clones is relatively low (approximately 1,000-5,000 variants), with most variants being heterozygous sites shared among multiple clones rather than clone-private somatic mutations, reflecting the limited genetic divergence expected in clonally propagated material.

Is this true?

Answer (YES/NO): NO